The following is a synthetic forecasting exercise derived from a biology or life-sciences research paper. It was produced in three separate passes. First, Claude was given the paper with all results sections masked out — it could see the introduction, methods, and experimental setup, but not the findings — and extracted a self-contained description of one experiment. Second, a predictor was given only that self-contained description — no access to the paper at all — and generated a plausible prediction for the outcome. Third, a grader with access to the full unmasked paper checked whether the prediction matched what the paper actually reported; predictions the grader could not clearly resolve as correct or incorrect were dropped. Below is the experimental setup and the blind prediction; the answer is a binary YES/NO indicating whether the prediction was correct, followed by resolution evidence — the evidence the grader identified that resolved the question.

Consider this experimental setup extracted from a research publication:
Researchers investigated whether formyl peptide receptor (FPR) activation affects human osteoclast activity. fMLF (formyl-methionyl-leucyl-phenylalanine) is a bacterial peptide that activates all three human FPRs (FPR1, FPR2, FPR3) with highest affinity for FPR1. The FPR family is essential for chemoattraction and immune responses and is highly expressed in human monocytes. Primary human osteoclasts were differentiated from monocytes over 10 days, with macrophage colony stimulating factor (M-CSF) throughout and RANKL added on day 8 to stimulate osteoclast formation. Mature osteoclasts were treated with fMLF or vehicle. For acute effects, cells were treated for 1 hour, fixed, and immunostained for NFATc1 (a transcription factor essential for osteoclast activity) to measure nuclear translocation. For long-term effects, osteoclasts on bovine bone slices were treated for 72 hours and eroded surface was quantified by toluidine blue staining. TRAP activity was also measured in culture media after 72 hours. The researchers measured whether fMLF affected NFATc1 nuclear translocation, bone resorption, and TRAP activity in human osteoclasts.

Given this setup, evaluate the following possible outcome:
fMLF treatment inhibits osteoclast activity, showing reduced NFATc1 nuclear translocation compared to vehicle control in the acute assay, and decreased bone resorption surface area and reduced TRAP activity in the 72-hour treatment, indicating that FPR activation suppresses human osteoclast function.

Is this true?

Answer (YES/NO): YES